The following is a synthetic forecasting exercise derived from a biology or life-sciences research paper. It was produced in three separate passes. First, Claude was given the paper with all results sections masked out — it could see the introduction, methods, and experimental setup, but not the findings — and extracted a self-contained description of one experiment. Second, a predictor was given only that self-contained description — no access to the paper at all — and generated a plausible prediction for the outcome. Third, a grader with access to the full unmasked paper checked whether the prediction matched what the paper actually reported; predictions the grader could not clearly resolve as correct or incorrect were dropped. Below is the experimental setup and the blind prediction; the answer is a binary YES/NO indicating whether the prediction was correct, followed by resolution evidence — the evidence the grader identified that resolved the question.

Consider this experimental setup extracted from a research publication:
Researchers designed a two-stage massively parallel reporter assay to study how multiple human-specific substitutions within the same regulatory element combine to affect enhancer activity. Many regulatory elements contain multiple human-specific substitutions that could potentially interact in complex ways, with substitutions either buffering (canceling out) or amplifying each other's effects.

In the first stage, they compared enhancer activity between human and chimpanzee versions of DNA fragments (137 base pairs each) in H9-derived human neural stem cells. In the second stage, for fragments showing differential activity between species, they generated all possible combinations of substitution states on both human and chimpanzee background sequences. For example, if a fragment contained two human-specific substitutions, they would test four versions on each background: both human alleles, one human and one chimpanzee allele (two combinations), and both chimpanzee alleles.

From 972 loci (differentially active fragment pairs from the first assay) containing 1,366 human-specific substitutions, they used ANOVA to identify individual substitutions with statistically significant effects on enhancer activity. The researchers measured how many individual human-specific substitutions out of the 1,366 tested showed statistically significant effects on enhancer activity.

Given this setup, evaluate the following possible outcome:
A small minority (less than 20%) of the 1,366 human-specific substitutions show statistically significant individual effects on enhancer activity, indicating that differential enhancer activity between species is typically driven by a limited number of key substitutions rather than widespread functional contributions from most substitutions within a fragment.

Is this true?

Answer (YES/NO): NO